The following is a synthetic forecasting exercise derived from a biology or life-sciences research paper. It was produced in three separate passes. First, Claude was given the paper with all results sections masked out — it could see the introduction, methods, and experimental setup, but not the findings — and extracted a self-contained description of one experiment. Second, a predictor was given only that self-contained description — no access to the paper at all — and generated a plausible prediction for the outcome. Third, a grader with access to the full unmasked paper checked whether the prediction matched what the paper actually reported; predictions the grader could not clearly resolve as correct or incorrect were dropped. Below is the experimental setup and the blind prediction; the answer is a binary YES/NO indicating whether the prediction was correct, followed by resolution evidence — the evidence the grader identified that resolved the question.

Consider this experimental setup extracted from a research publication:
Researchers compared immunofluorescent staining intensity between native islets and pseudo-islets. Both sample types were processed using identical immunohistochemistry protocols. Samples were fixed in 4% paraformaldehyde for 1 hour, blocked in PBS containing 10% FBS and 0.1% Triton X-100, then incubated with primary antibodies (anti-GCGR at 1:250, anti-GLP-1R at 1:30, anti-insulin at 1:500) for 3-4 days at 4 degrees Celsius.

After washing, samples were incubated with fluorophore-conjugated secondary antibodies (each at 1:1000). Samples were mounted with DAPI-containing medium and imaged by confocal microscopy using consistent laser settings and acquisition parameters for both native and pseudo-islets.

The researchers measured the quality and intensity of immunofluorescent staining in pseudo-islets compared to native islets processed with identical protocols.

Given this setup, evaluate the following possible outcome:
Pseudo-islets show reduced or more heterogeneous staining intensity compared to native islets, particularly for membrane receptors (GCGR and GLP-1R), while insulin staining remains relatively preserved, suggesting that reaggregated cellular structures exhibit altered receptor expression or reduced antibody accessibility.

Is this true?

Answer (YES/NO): NO